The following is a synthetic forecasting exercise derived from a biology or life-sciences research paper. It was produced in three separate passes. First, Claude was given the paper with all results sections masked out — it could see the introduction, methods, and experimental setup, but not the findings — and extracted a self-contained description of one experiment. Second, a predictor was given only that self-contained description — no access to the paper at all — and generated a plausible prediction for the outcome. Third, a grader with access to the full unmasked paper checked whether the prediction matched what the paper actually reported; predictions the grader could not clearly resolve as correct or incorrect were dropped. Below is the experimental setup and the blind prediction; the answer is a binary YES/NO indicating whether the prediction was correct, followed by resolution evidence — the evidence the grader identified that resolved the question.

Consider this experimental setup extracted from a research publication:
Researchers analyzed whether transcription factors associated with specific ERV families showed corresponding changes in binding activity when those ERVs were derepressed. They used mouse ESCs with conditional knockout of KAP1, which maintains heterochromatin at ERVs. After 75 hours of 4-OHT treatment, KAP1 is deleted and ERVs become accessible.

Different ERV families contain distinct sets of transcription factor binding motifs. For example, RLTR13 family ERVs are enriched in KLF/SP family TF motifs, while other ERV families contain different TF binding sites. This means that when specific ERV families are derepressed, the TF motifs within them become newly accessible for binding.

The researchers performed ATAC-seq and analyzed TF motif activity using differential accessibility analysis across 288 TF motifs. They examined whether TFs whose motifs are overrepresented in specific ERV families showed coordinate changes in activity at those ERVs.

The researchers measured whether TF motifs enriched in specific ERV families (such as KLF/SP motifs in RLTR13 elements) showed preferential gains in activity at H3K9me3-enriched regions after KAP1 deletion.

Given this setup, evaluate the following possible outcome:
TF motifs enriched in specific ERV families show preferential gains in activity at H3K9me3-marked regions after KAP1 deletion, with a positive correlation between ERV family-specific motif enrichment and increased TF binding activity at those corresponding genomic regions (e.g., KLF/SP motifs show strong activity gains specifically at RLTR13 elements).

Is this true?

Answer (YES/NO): NO